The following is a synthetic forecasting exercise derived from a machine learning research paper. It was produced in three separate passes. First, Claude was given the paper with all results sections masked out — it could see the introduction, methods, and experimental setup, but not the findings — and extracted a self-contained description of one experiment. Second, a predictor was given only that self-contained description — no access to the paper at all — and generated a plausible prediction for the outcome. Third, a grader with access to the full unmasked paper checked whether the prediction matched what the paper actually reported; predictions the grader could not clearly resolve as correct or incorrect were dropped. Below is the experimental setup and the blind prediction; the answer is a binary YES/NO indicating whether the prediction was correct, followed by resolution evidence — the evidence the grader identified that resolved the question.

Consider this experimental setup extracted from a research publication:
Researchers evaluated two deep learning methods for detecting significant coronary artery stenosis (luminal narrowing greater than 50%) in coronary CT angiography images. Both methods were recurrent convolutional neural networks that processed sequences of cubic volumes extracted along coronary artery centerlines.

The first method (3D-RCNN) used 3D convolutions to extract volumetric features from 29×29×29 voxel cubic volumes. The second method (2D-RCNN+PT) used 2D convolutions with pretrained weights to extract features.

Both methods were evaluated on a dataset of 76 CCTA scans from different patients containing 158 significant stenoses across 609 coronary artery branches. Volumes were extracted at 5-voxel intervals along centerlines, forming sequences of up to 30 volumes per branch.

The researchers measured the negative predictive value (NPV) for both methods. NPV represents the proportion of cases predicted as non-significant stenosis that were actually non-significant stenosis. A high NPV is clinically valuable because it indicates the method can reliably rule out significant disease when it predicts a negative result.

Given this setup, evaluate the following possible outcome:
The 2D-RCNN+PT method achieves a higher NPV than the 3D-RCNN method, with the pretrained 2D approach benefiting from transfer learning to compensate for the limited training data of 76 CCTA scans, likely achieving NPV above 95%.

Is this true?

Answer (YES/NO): YES